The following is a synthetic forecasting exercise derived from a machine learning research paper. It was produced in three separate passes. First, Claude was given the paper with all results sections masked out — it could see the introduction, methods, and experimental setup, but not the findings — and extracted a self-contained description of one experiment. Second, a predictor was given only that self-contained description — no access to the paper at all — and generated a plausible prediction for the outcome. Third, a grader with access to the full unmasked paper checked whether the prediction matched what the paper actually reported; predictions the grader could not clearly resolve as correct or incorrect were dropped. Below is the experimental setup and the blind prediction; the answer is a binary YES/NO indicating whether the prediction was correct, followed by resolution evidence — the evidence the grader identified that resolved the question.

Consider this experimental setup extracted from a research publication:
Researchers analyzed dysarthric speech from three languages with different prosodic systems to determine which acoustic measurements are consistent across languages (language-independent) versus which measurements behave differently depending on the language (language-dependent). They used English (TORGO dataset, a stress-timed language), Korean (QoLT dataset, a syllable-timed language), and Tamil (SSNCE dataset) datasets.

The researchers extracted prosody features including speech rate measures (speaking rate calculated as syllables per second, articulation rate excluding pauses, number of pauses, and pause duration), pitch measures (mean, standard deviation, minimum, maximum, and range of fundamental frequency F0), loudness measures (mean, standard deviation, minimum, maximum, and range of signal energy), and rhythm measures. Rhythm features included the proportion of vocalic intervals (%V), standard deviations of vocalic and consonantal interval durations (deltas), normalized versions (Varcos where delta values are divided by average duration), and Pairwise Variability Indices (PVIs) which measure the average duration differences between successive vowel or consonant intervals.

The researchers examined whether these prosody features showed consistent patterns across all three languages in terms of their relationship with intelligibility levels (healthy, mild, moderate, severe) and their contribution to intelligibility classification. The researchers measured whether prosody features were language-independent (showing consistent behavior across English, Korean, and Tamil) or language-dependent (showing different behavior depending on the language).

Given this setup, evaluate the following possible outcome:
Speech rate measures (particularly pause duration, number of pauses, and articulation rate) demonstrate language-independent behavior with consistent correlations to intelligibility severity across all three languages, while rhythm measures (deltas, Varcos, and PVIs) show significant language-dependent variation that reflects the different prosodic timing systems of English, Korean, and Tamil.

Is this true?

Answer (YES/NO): NO